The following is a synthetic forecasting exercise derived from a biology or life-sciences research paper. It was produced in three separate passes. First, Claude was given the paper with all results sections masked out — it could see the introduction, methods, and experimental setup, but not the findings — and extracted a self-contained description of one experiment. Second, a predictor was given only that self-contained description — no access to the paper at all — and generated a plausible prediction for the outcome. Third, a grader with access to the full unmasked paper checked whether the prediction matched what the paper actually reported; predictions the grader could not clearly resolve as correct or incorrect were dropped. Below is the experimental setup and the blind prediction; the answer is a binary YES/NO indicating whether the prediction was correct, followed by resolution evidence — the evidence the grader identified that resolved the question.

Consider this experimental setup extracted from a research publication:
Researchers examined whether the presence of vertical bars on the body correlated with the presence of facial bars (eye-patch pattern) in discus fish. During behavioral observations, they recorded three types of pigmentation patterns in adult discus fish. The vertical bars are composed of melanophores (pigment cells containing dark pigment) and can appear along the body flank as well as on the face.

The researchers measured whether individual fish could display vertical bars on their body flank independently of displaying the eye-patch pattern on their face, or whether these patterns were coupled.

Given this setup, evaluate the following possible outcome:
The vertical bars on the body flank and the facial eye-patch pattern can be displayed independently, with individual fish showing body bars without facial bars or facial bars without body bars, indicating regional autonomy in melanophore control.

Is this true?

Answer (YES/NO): NO